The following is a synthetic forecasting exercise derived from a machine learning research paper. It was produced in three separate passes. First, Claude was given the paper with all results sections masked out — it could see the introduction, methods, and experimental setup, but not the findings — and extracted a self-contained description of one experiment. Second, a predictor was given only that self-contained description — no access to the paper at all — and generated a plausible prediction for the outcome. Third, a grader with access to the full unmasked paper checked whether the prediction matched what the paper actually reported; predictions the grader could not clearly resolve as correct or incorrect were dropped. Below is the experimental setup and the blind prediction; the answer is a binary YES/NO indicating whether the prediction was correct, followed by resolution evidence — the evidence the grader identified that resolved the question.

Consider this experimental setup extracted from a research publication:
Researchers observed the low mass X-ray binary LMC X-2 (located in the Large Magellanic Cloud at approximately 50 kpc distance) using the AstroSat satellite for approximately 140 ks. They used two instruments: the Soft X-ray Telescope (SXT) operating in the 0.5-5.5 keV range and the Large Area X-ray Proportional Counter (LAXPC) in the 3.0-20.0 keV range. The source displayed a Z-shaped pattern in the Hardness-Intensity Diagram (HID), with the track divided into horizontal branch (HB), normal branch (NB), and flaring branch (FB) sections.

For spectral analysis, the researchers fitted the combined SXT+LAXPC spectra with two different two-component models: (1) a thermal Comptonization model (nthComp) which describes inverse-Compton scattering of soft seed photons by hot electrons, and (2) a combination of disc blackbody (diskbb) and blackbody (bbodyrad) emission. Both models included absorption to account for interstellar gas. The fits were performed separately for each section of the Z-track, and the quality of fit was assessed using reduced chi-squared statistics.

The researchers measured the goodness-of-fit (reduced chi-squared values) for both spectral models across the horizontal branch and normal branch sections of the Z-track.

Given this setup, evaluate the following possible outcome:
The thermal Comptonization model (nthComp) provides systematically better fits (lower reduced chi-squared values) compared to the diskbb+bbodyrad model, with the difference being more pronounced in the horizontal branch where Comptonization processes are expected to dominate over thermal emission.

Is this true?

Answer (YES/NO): NO